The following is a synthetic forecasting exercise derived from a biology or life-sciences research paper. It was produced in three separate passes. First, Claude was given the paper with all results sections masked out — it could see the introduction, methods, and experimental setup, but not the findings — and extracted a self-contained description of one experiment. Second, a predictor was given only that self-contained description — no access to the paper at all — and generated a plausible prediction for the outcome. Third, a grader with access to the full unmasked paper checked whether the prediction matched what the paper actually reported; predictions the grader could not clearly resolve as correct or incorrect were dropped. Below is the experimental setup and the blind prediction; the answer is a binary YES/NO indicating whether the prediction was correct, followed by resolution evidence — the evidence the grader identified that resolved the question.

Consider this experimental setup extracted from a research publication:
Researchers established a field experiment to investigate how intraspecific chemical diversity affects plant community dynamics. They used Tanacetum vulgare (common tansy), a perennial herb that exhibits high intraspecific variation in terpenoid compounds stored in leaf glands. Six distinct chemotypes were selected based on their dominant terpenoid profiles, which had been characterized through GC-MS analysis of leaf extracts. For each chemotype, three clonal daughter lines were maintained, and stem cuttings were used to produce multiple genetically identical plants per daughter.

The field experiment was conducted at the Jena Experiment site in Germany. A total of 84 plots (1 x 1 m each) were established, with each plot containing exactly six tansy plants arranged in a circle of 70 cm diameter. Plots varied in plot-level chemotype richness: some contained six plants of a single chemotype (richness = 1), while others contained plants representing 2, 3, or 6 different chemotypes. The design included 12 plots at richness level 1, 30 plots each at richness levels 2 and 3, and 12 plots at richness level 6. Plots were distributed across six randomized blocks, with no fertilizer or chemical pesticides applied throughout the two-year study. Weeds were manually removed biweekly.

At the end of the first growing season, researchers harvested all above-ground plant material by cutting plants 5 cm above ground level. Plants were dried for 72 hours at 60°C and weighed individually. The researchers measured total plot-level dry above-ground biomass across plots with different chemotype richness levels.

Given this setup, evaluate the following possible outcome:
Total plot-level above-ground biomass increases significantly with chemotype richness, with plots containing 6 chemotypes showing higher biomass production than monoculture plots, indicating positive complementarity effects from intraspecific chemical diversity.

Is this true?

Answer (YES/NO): NO